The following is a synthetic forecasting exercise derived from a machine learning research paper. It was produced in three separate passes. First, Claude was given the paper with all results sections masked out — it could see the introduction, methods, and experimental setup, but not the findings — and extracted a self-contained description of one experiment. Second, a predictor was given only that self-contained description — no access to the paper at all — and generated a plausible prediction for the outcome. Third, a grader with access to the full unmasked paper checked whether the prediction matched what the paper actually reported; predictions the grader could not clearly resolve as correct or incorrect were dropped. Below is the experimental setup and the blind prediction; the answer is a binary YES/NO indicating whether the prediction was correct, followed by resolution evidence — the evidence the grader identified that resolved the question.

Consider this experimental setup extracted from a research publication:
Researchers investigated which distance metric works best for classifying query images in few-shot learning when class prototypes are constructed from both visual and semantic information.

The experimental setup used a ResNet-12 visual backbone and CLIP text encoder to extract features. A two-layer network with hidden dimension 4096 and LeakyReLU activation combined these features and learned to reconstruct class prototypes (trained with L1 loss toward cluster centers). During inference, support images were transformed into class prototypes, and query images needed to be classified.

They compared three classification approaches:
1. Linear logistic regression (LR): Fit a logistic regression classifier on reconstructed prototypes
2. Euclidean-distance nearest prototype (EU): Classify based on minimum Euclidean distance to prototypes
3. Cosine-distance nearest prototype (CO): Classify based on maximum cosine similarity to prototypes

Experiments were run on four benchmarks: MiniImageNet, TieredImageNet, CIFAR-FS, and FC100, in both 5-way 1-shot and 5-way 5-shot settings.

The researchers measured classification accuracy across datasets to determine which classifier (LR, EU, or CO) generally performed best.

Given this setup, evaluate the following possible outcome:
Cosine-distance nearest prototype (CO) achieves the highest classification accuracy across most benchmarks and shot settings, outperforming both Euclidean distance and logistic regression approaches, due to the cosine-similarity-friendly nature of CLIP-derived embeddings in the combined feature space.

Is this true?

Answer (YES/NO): YES